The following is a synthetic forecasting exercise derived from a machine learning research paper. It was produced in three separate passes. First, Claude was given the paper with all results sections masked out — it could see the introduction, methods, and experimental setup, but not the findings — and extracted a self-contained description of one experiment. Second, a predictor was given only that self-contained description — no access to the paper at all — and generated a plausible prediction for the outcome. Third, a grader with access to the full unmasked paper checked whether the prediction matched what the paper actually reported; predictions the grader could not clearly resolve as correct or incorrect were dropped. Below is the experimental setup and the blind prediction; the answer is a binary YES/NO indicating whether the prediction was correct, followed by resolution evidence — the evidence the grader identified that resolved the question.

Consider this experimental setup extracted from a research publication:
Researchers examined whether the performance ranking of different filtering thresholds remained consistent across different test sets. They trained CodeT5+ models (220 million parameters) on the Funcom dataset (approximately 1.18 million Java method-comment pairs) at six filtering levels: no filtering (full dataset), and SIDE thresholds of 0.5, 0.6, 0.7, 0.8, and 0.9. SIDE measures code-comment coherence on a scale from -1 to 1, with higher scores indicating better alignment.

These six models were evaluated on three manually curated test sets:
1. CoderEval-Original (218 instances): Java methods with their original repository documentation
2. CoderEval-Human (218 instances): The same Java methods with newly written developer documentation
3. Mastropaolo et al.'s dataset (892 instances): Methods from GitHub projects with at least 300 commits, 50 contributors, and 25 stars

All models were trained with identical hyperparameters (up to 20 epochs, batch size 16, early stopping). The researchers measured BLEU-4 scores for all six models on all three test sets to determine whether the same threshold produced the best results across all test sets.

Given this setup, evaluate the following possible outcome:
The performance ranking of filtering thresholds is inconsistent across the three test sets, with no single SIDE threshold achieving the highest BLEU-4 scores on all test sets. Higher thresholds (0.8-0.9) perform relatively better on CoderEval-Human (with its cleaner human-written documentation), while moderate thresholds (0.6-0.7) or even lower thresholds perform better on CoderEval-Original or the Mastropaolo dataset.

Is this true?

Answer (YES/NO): NO